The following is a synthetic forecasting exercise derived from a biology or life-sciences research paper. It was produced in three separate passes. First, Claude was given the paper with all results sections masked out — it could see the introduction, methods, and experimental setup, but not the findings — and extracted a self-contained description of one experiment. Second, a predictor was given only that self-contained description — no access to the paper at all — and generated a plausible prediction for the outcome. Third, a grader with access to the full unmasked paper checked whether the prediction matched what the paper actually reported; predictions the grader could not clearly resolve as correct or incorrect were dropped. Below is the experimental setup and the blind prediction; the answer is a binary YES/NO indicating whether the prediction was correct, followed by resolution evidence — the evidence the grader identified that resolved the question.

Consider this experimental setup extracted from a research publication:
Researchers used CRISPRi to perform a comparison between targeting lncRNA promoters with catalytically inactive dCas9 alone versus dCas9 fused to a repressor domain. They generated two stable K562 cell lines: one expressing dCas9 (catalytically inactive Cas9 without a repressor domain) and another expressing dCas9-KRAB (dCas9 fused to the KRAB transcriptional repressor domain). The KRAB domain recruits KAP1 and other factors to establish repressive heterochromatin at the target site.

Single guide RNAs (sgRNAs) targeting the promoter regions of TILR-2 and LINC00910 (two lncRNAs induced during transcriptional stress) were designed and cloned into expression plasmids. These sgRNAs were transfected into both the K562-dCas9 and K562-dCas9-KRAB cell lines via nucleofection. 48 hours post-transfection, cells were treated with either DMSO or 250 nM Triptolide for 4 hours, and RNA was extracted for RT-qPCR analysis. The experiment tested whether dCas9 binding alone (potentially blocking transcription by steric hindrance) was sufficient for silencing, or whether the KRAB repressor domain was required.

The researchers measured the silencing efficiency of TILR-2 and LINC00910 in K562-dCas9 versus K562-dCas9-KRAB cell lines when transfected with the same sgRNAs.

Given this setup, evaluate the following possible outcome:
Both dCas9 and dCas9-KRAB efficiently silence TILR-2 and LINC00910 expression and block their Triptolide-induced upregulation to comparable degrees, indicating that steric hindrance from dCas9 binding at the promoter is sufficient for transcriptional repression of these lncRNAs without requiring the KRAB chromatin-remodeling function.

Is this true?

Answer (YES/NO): NO